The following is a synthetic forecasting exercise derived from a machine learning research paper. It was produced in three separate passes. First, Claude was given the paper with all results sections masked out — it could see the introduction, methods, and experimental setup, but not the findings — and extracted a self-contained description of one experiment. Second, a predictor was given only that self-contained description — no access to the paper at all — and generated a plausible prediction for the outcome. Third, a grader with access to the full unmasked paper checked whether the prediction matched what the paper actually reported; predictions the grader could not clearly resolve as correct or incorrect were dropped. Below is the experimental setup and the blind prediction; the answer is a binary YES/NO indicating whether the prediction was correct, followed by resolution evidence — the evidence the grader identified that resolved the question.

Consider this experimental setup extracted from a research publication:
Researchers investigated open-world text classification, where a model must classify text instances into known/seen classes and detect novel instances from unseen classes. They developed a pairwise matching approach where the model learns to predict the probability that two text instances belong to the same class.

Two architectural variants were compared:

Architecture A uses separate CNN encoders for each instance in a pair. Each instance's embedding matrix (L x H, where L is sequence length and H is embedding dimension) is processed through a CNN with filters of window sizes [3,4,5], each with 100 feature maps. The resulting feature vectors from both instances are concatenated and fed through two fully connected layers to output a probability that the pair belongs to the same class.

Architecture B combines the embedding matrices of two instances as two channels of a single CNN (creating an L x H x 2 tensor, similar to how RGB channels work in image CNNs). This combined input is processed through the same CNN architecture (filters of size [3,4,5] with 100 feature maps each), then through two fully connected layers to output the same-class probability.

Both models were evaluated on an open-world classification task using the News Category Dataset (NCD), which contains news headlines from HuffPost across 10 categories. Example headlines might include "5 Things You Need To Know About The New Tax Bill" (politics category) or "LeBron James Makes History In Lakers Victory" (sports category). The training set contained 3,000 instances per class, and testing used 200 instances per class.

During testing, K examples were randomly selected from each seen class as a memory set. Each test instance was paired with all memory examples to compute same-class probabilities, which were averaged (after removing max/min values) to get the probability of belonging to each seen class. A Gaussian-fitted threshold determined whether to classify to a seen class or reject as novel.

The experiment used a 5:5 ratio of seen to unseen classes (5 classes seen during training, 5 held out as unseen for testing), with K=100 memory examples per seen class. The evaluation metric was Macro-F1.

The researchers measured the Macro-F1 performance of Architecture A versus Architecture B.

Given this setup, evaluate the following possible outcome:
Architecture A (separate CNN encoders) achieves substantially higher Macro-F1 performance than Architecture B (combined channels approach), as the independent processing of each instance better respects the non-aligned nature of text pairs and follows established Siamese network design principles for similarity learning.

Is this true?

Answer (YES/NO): NO